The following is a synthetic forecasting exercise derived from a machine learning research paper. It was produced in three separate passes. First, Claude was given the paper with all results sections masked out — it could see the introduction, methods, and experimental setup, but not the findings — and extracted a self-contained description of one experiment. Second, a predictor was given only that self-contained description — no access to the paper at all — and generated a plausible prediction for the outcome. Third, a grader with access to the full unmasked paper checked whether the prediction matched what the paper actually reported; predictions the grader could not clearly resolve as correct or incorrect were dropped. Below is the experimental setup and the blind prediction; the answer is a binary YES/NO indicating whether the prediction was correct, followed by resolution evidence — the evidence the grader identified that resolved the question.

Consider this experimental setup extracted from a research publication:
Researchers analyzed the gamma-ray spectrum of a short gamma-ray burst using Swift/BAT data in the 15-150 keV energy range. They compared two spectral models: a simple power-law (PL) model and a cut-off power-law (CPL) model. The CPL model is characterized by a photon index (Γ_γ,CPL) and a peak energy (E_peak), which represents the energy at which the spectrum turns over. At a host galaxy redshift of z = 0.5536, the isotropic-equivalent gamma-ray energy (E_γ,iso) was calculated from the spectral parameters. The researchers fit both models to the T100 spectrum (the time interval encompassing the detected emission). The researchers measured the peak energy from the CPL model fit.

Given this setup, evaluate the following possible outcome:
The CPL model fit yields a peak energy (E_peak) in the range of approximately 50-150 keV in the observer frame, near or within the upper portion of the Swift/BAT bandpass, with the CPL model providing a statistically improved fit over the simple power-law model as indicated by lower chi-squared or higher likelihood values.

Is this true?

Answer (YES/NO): NO